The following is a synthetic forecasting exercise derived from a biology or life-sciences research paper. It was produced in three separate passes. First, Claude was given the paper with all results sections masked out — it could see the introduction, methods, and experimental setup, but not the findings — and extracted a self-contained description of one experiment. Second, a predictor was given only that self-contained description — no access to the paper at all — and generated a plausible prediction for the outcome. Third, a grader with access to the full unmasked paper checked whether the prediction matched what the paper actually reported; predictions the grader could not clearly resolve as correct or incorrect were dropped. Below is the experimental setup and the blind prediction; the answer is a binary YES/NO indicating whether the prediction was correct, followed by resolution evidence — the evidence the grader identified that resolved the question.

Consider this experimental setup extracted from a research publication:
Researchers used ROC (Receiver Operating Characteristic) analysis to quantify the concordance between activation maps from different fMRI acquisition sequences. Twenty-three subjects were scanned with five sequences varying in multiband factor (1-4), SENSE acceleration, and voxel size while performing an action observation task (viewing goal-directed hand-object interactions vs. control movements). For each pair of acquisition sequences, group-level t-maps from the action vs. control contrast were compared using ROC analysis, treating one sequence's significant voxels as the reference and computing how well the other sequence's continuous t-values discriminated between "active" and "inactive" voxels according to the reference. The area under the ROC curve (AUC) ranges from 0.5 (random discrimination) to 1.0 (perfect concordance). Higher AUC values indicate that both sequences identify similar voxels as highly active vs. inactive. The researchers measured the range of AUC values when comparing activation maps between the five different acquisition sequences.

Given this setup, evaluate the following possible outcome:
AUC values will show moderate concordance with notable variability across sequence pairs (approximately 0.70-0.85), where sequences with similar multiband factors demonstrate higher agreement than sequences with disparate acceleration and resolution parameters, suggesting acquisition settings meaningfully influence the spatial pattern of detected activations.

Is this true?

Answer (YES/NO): NO